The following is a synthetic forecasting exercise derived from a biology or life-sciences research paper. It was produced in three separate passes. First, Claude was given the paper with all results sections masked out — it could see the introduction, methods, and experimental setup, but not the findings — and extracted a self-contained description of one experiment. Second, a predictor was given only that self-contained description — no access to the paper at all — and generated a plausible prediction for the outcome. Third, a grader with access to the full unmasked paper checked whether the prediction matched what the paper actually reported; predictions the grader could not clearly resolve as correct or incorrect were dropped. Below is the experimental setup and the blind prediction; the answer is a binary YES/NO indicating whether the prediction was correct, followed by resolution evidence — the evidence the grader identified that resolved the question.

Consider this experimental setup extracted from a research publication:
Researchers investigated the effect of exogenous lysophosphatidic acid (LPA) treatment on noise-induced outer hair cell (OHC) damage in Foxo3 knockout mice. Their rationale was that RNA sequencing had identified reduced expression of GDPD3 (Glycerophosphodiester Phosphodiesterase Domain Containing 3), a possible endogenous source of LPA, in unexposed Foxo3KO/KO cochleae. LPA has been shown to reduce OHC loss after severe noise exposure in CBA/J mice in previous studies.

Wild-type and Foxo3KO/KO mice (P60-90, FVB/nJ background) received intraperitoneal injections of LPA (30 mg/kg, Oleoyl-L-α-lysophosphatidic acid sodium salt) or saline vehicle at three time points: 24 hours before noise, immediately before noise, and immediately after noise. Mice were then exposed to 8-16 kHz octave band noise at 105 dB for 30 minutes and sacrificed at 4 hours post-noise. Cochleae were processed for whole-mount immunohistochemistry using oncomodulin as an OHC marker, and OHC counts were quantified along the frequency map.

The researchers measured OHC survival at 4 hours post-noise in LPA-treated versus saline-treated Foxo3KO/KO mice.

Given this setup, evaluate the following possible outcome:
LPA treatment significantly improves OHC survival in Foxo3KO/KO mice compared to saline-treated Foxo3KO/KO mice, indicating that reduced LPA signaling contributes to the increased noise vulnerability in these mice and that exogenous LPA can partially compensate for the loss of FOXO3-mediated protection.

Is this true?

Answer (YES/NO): YES